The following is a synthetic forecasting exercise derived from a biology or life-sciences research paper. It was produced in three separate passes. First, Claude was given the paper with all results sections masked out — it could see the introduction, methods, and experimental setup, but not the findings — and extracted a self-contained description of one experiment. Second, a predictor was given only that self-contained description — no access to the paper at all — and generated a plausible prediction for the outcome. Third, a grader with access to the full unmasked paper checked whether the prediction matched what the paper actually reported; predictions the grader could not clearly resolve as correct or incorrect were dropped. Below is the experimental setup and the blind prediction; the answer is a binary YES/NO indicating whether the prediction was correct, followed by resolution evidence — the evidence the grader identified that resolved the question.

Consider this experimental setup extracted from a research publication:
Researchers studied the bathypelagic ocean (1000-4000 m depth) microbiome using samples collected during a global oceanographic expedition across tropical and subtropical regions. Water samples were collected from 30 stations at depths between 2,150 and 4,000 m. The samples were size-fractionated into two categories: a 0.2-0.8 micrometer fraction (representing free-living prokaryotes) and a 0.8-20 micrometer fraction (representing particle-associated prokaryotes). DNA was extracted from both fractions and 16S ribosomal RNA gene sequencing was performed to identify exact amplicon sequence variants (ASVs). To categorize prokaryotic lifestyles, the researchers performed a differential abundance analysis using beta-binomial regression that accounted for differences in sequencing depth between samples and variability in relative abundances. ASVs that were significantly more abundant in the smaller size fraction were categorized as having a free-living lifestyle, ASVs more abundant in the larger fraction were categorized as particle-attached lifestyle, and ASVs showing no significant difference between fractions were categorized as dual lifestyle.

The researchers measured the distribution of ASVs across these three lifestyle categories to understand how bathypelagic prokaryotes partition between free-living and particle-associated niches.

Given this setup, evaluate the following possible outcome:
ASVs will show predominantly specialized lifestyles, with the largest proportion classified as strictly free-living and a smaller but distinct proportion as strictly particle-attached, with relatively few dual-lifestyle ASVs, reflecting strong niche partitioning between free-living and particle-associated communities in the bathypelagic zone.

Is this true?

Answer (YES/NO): NO